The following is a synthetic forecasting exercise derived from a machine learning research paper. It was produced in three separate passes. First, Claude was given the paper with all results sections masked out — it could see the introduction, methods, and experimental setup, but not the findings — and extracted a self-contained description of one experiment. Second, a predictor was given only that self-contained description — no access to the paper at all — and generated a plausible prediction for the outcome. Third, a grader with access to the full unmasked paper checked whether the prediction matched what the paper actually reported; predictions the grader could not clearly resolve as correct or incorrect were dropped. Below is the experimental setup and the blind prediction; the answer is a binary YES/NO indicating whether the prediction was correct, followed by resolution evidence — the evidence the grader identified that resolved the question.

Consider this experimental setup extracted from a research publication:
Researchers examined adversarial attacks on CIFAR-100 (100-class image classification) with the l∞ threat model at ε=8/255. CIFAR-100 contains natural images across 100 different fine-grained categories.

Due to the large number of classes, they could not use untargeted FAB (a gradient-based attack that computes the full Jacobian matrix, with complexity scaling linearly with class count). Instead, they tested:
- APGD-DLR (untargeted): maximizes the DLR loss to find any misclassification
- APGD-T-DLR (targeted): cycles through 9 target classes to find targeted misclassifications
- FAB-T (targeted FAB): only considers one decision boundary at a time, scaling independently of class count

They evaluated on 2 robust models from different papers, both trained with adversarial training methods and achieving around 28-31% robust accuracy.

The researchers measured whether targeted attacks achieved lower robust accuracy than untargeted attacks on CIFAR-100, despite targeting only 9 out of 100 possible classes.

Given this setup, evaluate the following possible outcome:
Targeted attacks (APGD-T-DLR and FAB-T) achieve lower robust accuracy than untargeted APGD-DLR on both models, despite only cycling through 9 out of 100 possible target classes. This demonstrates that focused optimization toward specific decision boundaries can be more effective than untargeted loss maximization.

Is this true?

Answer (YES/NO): YES